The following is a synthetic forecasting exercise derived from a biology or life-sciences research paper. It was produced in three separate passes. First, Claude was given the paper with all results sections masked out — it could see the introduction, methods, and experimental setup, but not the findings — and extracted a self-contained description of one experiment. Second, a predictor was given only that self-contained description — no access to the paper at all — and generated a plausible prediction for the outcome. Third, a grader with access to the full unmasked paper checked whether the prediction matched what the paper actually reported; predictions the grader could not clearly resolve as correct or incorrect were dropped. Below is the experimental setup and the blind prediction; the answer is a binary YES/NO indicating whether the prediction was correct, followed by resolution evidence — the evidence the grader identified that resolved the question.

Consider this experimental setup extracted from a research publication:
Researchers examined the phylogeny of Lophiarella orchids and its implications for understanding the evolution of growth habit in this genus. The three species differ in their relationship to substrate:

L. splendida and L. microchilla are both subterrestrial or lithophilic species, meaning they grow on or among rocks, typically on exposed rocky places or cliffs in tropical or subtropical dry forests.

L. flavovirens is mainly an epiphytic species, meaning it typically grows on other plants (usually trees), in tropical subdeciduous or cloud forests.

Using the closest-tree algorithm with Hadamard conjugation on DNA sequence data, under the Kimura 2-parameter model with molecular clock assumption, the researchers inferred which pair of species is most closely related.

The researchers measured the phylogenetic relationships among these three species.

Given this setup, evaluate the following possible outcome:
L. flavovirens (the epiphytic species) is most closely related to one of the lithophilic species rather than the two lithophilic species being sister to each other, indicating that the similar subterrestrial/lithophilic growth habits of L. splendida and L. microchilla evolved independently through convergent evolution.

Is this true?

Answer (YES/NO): YES